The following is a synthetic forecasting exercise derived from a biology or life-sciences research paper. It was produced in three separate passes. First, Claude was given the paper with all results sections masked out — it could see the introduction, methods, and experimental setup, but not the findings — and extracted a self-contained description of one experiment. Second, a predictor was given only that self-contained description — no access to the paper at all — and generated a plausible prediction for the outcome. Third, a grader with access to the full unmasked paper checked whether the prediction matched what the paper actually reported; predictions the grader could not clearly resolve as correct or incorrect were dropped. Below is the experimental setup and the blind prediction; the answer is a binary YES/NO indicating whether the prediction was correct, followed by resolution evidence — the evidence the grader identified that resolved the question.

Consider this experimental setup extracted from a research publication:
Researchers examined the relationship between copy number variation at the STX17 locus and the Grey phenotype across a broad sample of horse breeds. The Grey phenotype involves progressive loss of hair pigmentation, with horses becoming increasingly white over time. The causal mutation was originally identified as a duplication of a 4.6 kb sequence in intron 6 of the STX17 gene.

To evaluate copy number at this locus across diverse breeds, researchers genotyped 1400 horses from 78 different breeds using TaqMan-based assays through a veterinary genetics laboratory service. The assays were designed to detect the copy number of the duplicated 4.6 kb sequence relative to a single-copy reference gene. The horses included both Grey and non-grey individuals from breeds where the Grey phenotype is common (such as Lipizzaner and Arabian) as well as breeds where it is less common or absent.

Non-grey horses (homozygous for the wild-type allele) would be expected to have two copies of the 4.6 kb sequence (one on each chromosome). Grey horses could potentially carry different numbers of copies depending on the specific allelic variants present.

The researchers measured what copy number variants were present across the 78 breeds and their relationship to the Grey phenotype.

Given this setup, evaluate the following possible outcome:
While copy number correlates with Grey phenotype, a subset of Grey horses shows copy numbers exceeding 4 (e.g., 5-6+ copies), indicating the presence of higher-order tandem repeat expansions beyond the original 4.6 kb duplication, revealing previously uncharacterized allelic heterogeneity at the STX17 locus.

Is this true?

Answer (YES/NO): NO